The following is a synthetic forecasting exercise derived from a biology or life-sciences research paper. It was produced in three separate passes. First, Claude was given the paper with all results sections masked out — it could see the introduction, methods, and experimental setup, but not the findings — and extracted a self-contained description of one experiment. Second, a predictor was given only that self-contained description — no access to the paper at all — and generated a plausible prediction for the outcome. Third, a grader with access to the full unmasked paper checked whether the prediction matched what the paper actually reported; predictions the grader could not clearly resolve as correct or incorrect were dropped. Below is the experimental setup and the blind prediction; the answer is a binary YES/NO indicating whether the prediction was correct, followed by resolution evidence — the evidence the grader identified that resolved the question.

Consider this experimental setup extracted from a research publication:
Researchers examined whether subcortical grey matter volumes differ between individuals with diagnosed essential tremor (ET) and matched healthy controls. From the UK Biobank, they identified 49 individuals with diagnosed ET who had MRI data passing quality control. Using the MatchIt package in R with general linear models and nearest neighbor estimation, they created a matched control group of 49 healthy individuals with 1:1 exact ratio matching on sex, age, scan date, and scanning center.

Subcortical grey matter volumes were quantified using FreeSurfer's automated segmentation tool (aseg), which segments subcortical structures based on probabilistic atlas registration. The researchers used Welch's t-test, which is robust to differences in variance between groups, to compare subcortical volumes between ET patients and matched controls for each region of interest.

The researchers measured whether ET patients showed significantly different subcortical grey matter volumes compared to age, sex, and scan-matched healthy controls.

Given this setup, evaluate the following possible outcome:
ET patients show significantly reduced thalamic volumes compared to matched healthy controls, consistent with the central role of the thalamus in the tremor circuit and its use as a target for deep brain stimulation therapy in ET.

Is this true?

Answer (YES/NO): NO